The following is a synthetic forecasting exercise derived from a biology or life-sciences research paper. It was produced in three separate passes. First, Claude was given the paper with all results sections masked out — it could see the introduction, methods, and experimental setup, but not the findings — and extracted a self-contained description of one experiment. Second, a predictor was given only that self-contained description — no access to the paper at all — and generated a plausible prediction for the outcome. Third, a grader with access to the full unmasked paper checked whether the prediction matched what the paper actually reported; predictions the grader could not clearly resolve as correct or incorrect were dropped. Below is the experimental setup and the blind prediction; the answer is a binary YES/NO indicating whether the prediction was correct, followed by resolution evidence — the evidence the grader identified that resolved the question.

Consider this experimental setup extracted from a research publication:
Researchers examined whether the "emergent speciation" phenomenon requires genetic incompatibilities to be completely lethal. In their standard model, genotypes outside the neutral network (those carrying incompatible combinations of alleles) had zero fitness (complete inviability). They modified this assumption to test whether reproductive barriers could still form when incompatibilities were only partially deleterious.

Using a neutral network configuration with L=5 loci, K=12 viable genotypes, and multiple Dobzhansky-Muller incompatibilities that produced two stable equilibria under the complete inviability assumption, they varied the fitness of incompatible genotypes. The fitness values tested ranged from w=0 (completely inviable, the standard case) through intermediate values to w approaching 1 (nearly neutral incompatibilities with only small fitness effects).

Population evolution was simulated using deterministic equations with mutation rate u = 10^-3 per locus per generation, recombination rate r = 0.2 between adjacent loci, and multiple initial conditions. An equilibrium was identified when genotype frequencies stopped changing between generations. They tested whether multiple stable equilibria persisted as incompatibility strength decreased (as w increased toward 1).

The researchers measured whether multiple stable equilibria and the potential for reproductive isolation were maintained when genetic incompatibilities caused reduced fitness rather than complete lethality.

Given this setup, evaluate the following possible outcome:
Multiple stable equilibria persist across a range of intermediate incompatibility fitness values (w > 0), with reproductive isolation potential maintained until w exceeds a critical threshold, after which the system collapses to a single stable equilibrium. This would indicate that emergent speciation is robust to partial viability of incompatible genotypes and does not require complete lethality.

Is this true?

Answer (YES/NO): YES